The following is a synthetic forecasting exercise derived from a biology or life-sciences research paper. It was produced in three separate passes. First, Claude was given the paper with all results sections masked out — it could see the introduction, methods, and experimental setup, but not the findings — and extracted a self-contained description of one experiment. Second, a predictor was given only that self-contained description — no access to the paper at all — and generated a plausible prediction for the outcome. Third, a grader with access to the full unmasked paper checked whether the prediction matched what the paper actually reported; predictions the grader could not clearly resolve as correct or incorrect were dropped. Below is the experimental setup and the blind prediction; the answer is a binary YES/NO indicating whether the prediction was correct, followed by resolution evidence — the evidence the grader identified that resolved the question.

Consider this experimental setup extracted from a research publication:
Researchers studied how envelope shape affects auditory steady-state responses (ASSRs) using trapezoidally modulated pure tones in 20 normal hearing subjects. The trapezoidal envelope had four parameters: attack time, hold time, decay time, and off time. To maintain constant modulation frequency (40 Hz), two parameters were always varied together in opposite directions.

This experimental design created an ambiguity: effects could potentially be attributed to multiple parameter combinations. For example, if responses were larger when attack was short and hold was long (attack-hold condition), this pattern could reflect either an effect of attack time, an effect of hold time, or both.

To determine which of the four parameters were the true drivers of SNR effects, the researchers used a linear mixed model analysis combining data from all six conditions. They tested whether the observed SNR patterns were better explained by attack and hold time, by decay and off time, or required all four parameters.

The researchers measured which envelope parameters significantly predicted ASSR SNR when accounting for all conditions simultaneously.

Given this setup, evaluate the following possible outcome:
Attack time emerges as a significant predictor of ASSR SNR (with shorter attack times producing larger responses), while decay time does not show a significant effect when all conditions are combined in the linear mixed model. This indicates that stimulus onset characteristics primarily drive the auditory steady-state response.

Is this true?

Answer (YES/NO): NO